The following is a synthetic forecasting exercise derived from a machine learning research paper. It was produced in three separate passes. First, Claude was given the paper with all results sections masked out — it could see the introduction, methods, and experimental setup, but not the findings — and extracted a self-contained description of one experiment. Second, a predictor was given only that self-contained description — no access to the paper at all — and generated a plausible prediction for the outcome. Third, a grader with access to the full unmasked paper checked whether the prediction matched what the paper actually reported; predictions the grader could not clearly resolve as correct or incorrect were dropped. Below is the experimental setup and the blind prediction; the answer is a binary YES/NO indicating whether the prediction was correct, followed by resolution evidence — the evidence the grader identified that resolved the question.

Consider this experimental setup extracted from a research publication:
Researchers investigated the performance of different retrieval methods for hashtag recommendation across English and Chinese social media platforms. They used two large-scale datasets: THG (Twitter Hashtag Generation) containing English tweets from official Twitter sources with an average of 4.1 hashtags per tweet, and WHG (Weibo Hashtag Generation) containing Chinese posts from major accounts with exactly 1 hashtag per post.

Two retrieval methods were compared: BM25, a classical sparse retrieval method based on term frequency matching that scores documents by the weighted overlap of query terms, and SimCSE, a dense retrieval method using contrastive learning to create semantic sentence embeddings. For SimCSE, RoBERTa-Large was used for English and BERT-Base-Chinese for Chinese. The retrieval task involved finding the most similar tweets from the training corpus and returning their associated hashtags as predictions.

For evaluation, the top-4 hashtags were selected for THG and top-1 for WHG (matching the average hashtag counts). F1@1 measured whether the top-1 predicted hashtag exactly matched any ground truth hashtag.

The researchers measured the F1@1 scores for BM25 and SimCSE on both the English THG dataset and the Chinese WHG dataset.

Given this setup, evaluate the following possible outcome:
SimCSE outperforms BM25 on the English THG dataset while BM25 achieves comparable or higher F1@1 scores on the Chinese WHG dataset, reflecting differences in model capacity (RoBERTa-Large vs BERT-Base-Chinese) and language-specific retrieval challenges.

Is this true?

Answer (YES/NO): NO